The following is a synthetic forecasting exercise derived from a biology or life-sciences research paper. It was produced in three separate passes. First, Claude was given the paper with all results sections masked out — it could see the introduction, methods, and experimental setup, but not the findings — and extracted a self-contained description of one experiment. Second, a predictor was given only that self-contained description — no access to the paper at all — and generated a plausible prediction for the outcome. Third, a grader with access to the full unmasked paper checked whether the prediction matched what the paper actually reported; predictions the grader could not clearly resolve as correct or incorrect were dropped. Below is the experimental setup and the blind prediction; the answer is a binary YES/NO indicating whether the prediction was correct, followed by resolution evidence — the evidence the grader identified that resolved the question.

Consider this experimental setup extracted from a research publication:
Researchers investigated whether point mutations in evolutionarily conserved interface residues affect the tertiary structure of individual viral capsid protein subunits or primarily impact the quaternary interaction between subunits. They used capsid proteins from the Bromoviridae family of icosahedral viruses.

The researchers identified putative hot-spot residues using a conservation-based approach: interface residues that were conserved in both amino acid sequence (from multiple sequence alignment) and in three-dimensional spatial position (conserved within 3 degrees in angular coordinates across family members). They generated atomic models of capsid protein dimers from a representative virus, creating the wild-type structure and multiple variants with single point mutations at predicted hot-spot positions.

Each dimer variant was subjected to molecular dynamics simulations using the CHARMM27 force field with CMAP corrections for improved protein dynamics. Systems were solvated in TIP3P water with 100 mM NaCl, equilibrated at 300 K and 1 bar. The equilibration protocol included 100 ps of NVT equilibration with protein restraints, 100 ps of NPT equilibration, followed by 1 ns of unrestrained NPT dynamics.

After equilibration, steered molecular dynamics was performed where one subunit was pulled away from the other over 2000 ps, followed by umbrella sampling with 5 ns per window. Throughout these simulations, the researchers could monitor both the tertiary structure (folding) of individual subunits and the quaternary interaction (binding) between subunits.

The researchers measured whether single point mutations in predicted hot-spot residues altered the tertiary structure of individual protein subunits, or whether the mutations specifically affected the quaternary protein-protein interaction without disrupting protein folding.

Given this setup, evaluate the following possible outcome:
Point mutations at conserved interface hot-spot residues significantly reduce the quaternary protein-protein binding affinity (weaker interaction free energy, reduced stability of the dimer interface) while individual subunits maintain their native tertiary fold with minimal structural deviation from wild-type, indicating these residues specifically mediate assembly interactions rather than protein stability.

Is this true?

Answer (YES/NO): YES